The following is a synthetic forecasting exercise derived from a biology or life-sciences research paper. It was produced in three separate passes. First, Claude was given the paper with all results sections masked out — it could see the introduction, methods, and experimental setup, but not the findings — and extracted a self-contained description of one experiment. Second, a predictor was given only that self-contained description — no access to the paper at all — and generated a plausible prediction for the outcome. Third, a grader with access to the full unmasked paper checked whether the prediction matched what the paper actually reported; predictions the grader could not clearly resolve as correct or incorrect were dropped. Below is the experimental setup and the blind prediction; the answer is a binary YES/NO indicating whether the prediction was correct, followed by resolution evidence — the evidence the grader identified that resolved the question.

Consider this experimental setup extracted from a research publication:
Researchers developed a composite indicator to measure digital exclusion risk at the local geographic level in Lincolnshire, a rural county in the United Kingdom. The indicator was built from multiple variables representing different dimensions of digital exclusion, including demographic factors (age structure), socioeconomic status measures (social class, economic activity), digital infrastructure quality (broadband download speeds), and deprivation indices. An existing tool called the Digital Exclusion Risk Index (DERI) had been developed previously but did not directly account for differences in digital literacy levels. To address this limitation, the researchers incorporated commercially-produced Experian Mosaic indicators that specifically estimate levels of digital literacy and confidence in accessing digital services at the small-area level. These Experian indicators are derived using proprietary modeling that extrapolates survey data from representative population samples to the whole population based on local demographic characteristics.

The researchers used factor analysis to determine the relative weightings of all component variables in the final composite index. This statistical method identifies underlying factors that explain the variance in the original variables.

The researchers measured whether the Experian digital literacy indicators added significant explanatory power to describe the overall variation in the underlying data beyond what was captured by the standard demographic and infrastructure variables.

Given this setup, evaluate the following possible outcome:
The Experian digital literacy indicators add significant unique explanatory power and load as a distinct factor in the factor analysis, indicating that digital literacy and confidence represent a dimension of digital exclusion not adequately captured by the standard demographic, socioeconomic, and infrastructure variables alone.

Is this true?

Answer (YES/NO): NO